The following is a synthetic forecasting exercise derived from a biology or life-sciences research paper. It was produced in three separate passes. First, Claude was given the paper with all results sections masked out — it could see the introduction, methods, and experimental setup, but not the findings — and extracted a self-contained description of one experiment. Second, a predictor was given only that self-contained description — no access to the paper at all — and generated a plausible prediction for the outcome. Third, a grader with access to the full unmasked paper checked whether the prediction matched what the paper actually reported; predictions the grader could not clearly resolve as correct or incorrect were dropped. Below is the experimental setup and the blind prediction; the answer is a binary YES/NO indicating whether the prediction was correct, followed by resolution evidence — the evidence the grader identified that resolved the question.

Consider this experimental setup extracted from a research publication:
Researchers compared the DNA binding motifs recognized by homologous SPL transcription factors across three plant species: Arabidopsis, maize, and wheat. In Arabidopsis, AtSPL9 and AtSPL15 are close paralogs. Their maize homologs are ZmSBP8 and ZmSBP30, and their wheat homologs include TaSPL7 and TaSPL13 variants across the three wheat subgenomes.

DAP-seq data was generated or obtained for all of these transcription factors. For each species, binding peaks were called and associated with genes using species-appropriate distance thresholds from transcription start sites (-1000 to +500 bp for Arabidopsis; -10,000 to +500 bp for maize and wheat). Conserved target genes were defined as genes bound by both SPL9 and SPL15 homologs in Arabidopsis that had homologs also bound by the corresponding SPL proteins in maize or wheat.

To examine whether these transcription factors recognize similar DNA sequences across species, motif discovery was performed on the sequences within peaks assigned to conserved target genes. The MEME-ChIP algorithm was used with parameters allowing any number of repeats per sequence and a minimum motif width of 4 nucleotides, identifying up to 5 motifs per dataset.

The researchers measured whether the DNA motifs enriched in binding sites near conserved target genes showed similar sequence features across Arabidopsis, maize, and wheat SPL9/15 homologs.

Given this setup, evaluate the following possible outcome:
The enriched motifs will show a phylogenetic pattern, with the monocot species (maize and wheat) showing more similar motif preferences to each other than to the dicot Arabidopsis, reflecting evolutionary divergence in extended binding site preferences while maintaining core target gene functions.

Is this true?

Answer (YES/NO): NO